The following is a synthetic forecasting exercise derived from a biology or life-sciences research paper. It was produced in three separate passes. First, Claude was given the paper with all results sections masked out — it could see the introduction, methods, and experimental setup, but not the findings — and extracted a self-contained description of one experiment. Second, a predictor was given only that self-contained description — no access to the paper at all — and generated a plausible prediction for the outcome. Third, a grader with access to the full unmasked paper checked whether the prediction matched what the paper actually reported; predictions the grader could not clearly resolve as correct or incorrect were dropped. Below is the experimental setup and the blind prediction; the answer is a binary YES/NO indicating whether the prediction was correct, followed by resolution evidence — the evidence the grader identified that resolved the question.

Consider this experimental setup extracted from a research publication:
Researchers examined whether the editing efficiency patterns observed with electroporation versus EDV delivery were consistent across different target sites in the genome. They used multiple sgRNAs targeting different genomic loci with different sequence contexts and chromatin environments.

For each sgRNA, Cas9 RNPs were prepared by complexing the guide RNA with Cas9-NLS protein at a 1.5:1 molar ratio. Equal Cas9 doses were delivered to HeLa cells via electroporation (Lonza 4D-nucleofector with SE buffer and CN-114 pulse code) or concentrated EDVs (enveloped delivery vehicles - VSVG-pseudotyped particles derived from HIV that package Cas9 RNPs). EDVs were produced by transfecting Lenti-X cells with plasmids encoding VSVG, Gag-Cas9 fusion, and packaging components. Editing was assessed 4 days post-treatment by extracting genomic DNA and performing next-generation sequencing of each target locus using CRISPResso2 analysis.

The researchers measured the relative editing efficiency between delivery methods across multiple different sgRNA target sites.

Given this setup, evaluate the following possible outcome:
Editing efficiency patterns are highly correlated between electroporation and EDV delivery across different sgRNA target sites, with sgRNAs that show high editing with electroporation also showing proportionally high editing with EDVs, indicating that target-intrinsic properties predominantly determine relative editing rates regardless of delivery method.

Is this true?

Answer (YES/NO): NO